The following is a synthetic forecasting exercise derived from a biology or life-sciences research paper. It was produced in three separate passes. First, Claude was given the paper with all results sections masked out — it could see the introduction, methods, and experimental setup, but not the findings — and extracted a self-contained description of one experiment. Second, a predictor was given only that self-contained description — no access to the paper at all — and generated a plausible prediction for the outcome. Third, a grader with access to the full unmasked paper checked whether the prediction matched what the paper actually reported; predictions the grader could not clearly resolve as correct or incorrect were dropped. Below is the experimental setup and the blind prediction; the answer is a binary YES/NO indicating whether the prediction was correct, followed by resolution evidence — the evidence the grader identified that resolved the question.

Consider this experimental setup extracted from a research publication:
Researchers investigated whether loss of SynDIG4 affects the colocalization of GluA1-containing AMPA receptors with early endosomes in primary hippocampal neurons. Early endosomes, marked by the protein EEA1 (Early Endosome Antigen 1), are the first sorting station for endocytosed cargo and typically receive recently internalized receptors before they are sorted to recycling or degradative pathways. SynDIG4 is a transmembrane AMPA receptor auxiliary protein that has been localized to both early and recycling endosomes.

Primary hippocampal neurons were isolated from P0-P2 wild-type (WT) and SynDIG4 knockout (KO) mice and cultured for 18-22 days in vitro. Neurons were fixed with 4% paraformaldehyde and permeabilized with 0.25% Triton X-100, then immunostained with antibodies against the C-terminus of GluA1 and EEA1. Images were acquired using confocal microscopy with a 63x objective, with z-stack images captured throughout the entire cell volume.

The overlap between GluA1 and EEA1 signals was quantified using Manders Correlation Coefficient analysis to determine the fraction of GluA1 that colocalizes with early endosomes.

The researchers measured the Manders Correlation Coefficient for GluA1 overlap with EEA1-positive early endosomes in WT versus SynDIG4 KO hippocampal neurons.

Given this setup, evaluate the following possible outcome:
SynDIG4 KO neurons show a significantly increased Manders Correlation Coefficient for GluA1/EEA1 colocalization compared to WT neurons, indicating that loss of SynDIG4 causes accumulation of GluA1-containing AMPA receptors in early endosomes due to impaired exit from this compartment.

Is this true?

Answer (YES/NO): NO